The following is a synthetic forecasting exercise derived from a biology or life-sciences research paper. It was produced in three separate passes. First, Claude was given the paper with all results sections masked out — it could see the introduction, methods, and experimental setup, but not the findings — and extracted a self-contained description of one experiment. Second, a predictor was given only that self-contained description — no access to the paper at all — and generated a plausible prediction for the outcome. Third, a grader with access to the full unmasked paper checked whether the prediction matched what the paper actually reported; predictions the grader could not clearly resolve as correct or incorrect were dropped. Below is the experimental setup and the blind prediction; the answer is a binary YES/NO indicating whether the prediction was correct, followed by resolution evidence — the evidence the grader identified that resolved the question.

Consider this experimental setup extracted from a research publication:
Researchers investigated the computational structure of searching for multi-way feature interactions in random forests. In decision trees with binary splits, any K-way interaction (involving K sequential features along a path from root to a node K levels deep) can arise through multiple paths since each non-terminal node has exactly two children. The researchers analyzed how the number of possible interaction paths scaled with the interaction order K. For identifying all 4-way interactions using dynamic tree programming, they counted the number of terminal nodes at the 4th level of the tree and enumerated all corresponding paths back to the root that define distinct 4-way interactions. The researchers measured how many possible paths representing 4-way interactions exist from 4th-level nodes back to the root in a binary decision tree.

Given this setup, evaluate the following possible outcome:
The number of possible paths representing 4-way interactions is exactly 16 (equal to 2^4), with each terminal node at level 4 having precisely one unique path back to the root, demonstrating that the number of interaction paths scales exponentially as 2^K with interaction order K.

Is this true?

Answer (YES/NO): NO